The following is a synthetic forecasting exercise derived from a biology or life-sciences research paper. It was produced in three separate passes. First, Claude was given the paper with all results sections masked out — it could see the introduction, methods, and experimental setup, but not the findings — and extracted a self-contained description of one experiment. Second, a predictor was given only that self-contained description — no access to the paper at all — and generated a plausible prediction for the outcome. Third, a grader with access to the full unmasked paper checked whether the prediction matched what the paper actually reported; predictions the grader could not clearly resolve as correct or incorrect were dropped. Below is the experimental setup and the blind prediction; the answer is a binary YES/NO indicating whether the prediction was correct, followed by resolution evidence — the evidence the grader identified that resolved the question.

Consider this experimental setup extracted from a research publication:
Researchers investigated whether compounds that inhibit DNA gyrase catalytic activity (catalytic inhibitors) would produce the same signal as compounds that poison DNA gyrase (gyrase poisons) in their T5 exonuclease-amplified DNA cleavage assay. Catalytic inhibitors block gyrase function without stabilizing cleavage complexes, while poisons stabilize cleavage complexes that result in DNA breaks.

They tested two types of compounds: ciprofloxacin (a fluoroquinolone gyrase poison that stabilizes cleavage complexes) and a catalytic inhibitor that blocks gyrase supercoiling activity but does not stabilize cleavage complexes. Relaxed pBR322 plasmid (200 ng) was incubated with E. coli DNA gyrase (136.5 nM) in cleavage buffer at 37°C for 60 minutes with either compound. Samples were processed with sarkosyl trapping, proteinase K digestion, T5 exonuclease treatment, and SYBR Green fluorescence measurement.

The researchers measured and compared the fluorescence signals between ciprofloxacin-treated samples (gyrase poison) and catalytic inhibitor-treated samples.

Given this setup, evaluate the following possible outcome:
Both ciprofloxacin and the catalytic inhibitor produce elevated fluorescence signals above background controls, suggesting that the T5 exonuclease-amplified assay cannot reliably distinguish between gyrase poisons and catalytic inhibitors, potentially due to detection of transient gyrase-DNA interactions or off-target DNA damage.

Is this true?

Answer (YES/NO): NO